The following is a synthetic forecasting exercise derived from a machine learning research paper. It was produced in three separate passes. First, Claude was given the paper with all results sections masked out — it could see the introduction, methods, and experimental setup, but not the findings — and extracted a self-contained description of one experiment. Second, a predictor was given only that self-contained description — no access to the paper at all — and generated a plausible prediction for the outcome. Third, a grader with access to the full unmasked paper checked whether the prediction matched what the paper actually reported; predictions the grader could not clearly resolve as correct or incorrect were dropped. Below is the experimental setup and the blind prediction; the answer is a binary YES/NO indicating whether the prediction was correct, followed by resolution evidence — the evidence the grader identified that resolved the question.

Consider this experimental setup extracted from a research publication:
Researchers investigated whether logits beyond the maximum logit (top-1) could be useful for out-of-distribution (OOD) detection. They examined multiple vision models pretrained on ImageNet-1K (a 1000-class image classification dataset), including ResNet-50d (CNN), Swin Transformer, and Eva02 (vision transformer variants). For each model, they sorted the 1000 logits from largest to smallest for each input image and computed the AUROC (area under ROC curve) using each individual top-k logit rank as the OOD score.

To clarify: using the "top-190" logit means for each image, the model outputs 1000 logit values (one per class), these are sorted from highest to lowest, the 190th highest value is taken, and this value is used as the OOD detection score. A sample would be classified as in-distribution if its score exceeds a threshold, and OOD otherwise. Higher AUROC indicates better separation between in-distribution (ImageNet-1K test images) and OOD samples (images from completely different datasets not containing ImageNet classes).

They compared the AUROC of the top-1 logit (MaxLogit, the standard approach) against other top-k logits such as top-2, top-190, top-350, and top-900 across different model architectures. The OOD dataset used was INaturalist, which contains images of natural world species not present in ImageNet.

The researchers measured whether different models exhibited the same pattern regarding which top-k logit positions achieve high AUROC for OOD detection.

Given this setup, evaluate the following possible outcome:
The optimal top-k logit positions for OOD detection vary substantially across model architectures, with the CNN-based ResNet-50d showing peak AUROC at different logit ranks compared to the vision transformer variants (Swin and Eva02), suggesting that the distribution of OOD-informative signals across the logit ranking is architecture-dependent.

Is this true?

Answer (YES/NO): YES